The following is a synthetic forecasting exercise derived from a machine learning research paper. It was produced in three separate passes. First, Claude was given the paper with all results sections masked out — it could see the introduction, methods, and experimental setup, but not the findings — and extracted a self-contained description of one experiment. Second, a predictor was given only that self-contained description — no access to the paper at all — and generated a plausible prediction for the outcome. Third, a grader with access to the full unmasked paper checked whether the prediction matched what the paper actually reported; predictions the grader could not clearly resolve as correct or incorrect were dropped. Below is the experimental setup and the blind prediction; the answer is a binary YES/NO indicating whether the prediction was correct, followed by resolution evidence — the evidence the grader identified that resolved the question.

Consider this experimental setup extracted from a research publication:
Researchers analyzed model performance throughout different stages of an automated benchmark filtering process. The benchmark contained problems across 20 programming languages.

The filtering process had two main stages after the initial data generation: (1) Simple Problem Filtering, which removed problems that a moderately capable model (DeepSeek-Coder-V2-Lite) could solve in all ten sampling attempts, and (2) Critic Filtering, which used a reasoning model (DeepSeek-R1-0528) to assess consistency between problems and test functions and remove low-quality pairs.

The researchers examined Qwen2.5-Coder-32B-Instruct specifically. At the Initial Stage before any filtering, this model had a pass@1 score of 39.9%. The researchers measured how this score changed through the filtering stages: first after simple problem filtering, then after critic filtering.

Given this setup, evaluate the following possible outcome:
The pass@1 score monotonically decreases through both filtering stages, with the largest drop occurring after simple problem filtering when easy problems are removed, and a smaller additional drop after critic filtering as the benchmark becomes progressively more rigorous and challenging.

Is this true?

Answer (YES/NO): NO